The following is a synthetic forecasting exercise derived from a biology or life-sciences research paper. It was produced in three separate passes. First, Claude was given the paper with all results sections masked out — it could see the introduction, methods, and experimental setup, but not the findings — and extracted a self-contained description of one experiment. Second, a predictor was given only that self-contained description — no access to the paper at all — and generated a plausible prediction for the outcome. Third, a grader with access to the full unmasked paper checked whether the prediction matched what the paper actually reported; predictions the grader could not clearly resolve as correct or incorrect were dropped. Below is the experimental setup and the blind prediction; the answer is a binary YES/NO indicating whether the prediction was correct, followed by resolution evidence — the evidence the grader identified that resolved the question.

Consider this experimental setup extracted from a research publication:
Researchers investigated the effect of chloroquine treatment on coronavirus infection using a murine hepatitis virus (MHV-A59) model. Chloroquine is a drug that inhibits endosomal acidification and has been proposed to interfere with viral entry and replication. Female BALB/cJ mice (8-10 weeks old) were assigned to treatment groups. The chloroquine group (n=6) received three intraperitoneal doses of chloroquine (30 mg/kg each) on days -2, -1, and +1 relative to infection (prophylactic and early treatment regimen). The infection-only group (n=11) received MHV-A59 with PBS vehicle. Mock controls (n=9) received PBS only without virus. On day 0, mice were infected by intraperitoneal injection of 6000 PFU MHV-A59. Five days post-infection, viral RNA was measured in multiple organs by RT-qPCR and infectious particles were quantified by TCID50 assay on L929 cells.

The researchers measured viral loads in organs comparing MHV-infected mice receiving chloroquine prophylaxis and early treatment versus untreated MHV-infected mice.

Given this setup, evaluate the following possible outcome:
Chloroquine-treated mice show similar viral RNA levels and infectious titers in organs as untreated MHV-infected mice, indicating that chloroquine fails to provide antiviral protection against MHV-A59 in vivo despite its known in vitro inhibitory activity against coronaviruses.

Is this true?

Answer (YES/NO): YES